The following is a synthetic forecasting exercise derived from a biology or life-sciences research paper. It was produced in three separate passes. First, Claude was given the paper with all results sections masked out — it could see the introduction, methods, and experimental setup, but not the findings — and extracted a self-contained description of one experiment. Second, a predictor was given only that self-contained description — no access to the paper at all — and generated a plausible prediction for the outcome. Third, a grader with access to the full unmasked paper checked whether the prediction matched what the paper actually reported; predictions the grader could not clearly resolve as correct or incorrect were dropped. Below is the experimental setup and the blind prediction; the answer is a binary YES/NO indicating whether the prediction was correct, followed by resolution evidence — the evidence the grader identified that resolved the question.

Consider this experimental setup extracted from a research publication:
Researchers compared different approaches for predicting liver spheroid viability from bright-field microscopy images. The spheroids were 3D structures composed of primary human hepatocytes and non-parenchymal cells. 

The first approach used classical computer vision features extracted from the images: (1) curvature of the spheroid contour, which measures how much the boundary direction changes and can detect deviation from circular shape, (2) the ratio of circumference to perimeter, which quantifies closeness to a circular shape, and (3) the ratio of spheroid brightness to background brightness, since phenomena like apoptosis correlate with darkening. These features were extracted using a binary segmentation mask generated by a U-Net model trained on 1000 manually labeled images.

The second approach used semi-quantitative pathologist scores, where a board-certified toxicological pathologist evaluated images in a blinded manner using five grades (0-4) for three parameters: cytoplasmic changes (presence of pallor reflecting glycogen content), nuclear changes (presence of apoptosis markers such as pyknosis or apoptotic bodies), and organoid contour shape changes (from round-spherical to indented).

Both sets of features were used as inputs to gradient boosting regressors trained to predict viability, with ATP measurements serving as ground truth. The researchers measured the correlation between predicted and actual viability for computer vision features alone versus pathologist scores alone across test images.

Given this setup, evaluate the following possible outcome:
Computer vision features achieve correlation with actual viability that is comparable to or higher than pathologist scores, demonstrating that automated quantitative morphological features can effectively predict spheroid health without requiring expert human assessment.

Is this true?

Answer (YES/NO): NO